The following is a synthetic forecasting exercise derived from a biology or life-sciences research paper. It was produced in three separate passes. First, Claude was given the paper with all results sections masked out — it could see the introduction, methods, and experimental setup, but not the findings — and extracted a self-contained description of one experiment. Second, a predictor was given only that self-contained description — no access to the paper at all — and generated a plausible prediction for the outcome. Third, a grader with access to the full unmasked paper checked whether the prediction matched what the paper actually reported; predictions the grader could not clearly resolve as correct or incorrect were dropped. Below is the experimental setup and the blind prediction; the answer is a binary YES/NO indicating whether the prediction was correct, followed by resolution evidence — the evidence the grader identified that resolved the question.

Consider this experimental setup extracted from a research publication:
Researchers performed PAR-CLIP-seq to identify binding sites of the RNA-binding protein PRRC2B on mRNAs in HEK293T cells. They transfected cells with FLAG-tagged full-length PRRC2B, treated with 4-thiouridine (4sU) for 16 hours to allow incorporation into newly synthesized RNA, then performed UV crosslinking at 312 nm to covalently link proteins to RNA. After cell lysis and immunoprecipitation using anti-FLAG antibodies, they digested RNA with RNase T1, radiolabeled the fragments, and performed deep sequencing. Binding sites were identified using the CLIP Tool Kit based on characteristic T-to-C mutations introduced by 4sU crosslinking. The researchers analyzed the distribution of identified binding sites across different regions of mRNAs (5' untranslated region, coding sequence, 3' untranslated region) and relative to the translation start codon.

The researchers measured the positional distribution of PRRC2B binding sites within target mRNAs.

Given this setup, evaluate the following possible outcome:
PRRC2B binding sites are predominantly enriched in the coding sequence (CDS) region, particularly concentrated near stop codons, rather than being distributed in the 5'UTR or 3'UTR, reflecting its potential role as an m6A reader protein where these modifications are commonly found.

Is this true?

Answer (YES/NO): NO